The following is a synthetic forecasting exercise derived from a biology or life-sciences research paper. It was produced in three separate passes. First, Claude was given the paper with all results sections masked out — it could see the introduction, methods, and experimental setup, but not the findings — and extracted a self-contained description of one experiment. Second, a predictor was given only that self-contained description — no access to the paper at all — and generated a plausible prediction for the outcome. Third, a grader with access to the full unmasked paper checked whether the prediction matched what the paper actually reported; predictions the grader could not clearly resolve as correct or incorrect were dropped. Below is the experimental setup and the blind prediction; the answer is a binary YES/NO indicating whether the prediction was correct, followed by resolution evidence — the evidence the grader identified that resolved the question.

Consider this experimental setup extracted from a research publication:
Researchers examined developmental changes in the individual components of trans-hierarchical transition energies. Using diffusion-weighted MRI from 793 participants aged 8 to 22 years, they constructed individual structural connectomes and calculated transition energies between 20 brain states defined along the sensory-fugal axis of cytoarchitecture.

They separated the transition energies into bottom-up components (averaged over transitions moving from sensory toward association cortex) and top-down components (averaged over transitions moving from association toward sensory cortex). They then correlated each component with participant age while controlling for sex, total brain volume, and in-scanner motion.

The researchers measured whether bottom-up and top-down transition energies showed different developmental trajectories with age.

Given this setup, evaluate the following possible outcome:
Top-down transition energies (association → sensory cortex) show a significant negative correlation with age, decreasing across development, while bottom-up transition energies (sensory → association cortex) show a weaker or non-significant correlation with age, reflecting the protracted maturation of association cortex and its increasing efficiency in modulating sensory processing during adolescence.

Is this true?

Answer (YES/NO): YES